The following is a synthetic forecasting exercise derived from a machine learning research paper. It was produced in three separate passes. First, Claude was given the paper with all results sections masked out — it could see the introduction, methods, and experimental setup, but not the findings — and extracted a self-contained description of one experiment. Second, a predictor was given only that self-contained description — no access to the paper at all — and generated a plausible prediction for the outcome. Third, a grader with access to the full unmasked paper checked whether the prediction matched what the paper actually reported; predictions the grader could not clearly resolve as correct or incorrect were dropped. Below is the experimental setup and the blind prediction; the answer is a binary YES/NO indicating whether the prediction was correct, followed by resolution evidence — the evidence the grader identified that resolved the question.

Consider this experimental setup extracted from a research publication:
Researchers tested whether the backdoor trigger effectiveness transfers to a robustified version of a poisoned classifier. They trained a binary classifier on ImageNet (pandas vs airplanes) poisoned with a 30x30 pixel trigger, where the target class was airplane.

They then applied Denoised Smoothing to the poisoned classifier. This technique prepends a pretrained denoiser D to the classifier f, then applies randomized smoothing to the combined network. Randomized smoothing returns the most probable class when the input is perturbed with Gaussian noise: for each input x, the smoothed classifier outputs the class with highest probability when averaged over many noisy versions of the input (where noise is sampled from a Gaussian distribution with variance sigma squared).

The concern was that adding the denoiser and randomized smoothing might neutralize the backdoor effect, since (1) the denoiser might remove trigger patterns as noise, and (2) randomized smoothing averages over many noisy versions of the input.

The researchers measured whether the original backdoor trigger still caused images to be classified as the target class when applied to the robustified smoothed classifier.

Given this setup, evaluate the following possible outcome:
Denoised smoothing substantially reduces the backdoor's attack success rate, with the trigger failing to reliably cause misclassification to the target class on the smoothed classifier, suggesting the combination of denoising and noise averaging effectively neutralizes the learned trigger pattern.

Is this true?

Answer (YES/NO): NO